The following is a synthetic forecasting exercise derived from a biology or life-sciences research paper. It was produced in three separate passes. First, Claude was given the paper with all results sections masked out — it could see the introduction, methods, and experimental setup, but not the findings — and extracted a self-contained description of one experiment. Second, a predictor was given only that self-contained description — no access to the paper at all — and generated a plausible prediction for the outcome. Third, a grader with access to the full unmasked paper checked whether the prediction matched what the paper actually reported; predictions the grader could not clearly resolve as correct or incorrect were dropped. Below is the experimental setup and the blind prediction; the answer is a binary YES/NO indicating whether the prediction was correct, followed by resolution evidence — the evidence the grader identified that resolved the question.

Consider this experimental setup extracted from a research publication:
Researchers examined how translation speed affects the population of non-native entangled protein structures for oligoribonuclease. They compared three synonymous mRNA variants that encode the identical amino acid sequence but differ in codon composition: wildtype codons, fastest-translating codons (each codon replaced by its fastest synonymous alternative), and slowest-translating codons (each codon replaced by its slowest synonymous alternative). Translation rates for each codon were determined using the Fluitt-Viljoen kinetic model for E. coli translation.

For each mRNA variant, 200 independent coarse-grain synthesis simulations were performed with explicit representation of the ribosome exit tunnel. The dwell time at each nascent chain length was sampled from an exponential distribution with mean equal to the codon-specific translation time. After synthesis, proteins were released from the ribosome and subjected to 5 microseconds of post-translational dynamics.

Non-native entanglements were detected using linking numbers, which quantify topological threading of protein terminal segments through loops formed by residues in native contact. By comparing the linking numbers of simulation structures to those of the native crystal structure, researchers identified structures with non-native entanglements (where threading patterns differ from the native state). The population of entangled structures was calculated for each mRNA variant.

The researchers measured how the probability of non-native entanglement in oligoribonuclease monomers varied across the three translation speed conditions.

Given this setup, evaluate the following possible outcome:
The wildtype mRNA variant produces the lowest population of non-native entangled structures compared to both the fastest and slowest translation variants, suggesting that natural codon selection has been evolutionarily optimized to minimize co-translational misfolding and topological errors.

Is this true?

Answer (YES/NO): NO